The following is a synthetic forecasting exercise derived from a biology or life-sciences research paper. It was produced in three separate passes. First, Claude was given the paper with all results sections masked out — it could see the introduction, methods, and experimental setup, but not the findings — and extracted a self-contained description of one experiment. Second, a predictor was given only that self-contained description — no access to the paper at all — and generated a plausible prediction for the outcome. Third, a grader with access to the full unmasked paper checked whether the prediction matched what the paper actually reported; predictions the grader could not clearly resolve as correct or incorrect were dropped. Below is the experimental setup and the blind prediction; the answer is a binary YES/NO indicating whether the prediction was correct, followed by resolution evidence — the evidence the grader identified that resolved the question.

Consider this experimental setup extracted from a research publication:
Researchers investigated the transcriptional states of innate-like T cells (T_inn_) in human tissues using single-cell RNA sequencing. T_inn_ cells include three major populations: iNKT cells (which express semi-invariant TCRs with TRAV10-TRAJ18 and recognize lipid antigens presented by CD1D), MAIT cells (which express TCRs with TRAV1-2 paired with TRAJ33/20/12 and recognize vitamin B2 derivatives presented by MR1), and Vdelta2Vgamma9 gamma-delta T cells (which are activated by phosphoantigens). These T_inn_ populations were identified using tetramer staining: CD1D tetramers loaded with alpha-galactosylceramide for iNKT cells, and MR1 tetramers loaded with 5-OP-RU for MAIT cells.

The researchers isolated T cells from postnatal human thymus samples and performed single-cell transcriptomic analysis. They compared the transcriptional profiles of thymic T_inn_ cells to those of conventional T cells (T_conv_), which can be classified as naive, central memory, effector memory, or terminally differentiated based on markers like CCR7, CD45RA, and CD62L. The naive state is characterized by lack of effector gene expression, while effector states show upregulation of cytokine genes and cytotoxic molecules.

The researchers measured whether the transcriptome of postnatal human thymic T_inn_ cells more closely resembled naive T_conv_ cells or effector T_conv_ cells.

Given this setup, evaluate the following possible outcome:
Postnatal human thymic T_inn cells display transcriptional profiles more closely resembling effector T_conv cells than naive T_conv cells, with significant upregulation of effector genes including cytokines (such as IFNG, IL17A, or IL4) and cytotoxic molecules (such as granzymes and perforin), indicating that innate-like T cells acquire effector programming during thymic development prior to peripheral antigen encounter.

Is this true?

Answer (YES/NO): NO